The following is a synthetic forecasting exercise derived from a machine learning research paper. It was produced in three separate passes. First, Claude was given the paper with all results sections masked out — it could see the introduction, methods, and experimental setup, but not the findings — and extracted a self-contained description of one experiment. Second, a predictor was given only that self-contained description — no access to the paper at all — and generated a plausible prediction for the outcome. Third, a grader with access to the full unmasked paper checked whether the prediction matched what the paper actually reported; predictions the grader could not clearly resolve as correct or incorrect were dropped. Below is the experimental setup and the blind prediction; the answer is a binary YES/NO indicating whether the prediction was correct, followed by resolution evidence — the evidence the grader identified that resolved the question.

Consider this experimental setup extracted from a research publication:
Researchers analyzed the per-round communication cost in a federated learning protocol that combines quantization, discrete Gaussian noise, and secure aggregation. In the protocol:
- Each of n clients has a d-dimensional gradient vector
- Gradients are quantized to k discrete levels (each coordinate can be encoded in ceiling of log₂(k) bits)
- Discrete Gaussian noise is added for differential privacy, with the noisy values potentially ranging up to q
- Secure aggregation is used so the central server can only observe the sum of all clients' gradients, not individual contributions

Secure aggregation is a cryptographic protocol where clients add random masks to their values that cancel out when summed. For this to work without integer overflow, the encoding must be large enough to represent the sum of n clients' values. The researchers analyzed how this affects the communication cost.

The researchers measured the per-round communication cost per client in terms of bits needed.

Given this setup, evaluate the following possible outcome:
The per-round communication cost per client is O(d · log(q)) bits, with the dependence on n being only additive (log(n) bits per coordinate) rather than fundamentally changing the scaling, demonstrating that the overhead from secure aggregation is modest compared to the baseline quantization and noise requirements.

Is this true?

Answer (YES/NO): NO